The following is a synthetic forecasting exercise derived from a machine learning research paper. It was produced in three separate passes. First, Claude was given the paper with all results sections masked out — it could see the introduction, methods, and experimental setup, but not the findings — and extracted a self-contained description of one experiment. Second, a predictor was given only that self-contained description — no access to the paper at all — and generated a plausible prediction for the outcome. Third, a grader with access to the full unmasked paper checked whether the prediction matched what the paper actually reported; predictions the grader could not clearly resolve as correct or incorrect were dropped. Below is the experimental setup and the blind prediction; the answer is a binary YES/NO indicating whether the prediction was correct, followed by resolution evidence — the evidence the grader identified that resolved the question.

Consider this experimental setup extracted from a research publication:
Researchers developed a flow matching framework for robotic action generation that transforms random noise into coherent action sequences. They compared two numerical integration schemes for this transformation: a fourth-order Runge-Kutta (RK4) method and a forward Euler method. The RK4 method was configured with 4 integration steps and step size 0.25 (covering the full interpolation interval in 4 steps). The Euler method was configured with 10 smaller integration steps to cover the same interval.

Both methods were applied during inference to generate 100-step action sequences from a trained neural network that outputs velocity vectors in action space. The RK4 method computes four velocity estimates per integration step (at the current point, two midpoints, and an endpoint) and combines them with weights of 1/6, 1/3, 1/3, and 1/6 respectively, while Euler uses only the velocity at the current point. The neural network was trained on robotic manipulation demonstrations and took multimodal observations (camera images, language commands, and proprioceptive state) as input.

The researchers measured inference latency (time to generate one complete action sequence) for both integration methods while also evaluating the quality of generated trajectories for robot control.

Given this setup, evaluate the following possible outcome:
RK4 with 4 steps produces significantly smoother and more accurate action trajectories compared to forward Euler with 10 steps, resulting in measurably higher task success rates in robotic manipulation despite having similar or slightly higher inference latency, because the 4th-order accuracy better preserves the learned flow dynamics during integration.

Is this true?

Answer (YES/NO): NO